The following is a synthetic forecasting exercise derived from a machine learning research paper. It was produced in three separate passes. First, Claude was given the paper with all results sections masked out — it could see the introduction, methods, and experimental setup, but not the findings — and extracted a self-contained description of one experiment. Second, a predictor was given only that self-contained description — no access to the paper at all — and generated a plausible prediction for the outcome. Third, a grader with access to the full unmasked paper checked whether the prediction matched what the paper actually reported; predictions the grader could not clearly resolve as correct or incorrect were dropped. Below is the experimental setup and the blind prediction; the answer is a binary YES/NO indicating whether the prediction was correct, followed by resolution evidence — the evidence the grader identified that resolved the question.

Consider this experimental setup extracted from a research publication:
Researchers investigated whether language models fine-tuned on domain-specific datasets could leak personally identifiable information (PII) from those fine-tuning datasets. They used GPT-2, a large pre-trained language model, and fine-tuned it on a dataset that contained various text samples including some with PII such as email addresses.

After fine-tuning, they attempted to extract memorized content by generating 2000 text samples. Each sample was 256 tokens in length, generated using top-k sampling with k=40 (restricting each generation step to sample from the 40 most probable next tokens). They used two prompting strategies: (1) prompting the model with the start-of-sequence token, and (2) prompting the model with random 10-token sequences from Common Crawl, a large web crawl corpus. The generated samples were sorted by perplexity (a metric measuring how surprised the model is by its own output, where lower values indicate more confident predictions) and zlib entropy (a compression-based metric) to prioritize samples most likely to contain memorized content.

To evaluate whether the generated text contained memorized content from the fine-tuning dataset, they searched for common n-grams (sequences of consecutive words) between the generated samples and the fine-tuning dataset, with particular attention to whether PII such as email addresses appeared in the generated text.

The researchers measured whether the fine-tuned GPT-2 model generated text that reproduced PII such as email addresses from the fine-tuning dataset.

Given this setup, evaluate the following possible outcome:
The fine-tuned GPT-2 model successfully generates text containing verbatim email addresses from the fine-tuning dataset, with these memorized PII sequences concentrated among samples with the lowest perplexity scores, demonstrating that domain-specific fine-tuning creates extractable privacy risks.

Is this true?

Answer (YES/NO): YES